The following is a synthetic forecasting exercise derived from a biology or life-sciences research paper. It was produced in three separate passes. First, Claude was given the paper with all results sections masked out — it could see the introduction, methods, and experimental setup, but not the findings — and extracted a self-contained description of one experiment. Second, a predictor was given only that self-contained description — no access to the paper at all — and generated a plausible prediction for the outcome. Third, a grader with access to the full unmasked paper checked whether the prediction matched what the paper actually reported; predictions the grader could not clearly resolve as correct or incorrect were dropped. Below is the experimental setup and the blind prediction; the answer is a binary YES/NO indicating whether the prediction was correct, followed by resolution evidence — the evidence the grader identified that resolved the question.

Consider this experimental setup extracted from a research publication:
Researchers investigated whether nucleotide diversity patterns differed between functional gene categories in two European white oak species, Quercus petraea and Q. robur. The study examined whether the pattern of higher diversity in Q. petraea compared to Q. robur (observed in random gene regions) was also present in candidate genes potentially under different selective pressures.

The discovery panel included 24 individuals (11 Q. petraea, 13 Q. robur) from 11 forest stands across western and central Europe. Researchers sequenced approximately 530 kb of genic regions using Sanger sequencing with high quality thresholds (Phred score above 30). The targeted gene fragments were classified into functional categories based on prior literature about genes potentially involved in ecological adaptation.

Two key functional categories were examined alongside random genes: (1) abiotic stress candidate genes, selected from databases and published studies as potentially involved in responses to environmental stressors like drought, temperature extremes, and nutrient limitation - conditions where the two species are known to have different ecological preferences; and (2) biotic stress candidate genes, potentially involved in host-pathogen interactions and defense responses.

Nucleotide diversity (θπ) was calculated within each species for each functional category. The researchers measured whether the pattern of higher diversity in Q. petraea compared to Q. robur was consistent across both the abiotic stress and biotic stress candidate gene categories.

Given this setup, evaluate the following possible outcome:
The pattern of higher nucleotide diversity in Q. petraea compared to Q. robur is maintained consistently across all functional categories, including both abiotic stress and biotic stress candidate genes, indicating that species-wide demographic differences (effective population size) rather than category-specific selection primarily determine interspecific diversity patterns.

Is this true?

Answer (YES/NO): NO